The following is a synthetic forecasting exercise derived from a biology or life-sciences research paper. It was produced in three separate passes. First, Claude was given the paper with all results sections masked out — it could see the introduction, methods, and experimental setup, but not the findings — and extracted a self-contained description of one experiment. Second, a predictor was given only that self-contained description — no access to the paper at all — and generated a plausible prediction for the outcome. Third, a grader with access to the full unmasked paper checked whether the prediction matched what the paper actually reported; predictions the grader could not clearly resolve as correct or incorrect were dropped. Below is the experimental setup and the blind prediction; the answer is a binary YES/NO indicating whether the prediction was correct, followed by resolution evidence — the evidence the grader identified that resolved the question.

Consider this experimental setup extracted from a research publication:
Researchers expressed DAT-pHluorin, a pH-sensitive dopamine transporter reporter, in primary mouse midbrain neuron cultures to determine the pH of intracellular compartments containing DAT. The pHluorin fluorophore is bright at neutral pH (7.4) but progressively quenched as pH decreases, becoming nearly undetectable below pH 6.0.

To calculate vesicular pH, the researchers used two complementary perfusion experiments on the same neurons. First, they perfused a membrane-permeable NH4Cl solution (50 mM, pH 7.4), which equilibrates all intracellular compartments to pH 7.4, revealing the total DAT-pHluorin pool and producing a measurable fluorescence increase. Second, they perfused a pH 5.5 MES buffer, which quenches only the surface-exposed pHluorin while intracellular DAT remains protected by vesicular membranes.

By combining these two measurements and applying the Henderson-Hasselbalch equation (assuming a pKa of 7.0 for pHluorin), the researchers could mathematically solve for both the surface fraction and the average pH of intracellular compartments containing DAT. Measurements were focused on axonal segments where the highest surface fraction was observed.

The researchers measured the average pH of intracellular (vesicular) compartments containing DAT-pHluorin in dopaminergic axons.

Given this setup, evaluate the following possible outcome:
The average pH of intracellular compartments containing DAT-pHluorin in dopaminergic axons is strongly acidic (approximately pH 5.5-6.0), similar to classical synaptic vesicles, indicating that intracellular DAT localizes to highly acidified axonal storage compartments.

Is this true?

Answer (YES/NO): NO